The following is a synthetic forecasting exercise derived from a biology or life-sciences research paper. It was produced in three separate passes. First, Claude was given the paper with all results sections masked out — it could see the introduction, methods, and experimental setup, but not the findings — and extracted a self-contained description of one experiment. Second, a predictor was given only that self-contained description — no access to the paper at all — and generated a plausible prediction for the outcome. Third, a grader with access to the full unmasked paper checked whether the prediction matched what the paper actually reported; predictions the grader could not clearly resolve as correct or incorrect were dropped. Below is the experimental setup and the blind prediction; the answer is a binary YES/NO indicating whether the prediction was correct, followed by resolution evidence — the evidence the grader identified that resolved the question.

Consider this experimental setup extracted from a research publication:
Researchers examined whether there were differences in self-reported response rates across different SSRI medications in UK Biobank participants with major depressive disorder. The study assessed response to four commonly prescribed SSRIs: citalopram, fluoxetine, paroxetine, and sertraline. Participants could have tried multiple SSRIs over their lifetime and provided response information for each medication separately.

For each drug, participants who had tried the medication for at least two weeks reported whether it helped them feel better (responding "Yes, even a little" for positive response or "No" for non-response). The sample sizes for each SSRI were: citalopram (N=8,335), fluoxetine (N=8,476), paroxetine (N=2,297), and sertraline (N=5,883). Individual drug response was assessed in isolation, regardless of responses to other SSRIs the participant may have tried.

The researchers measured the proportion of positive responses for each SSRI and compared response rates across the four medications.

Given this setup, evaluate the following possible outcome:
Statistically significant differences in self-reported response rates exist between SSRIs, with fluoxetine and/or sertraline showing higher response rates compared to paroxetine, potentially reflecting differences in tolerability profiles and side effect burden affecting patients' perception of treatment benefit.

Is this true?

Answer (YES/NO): NO